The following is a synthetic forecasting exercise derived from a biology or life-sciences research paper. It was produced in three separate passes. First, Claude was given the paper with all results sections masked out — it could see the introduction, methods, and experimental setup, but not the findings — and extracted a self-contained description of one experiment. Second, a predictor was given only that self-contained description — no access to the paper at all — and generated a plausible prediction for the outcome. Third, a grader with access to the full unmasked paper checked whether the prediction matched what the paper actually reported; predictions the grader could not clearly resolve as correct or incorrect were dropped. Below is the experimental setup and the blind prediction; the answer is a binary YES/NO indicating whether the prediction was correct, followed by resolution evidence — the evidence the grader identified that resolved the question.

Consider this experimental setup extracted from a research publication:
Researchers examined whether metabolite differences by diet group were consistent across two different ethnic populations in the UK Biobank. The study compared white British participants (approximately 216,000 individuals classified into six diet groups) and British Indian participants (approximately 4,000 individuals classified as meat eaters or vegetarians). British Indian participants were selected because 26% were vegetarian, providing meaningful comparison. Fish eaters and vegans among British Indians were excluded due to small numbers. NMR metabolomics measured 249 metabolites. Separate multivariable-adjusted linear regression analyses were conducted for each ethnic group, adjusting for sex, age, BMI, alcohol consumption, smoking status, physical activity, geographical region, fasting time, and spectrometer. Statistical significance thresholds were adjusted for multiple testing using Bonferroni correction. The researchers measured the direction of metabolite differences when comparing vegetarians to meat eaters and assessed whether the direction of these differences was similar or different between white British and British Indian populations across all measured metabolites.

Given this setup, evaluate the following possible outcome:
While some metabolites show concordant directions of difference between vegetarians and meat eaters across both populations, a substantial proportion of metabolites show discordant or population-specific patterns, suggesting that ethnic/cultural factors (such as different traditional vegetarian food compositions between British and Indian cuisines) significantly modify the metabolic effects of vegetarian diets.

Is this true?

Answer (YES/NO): NO